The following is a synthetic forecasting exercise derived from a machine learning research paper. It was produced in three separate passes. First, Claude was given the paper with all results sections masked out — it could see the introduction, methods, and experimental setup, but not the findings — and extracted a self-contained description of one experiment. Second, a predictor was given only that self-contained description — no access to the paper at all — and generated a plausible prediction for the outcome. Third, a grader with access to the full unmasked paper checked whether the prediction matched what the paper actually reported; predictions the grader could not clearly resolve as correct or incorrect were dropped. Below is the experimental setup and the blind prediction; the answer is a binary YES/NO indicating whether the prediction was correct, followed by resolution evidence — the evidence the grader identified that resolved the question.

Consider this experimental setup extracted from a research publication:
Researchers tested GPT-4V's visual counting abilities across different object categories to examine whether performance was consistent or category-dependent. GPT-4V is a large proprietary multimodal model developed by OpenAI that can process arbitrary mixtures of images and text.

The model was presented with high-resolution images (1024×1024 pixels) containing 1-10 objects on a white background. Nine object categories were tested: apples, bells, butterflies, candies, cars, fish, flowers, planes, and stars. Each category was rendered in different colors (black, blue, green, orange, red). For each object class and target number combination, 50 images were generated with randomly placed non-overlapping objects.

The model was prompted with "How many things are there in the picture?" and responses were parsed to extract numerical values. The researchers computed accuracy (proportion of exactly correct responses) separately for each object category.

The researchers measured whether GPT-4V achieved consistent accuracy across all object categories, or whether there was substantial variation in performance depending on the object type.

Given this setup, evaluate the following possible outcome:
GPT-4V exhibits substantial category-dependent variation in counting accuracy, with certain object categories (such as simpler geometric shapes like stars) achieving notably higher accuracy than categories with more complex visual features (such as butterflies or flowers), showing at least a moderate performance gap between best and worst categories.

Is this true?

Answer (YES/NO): NO